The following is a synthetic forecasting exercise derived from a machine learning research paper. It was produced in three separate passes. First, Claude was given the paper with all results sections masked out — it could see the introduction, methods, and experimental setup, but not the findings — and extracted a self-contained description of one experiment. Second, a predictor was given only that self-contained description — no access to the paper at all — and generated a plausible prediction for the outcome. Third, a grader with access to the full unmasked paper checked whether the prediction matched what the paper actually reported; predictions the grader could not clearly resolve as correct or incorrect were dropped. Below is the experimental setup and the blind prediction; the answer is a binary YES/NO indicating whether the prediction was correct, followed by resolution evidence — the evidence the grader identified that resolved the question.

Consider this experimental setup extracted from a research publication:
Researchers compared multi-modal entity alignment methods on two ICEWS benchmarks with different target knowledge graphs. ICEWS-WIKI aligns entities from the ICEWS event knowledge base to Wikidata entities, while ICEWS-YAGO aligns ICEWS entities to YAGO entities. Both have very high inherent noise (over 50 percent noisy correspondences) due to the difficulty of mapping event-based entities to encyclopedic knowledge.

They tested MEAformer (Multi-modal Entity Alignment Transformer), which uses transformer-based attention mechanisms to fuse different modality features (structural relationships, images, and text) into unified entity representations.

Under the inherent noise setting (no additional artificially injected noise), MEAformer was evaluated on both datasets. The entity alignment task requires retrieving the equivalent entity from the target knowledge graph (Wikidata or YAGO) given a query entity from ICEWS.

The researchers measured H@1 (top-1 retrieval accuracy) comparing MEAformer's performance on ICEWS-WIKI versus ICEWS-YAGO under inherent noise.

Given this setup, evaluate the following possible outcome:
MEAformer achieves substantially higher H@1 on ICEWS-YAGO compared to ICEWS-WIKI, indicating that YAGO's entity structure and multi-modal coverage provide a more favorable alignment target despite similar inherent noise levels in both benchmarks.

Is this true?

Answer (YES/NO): NO